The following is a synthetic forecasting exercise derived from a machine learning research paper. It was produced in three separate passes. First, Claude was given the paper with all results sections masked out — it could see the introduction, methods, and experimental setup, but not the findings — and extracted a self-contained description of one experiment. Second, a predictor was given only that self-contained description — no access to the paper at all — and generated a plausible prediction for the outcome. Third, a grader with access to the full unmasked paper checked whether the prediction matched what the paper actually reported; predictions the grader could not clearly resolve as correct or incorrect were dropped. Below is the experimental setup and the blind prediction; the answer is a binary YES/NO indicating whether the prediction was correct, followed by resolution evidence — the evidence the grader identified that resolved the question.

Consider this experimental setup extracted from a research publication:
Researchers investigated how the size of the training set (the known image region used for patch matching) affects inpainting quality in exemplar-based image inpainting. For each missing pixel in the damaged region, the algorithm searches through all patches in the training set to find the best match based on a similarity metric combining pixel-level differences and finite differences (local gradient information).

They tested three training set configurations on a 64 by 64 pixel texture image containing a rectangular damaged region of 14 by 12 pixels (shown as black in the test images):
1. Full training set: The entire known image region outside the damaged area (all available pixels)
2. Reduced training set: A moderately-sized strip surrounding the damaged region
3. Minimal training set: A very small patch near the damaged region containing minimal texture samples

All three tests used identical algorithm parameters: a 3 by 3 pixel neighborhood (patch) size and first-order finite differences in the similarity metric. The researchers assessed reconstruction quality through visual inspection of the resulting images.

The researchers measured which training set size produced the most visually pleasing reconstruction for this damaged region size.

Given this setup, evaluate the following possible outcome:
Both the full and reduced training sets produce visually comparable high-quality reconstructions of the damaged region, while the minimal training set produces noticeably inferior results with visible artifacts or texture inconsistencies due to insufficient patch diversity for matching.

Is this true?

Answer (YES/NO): NO